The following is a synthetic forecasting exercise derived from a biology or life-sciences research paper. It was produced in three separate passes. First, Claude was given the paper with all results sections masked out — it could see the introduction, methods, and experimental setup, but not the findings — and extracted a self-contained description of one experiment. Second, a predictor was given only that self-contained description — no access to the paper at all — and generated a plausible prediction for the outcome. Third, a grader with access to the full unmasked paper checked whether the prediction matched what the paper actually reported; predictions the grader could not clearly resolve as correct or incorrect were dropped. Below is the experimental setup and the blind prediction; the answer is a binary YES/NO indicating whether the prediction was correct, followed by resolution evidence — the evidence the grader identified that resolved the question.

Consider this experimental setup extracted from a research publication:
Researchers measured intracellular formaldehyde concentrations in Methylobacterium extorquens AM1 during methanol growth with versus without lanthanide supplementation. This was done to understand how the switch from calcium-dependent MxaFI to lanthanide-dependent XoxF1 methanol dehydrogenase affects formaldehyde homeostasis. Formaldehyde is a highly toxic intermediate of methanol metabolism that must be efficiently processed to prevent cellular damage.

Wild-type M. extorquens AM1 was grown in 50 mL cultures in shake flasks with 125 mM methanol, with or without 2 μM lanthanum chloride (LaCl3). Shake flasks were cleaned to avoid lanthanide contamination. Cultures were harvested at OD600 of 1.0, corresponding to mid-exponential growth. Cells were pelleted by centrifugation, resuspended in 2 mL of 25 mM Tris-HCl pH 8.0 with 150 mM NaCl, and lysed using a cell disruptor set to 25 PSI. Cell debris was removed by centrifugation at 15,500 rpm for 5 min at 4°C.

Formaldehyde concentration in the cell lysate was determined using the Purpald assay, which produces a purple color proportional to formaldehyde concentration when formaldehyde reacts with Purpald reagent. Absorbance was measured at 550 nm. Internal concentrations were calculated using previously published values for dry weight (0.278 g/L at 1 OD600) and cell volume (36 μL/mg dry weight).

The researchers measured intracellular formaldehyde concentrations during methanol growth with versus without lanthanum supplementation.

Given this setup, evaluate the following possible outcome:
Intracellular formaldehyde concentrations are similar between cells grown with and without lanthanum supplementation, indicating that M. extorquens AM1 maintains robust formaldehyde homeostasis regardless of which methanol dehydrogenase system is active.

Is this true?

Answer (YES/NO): YES